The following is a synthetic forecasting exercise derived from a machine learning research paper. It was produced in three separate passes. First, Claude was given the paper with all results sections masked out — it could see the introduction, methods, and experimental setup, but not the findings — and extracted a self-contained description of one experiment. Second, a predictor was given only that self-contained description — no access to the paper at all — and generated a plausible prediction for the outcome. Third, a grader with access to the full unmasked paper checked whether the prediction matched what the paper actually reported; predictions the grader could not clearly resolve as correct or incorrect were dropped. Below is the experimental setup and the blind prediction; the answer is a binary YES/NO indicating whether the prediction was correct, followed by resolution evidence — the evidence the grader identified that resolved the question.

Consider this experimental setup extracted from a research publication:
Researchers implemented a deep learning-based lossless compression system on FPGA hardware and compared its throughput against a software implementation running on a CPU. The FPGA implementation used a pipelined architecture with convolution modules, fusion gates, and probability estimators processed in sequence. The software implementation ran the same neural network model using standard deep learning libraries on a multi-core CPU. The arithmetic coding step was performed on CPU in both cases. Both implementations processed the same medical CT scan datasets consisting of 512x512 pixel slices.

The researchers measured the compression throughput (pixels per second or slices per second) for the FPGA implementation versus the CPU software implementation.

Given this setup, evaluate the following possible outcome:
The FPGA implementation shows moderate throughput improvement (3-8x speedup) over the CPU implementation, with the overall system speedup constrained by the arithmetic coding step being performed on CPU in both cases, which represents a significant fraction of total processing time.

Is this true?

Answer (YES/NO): YES